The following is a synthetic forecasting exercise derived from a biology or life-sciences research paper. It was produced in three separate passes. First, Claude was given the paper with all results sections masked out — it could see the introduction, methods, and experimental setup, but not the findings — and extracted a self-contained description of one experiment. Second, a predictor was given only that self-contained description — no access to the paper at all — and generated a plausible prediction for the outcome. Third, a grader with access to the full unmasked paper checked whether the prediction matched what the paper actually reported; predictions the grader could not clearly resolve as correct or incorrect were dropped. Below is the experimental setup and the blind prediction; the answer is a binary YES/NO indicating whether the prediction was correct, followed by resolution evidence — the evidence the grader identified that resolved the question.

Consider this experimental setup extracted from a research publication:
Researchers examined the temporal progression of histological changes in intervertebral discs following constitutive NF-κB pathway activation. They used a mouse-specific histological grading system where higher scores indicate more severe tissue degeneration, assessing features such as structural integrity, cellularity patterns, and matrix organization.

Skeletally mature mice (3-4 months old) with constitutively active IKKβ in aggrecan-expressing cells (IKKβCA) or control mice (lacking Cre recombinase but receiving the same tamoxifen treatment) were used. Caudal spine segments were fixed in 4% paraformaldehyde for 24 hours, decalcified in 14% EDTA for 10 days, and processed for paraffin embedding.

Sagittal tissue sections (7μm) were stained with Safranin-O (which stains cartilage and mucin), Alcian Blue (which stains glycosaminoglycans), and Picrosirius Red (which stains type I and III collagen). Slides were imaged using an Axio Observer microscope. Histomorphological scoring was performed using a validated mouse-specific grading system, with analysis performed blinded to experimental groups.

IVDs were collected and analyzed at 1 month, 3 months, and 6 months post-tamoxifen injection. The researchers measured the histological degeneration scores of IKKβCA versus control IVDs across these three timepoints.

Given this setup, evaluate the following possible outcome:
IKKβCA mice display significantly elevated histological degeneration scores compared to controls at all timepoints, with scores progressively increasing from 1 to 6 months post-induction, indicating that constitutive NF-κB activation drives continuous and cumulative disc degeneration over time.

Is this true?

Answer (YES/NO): NO